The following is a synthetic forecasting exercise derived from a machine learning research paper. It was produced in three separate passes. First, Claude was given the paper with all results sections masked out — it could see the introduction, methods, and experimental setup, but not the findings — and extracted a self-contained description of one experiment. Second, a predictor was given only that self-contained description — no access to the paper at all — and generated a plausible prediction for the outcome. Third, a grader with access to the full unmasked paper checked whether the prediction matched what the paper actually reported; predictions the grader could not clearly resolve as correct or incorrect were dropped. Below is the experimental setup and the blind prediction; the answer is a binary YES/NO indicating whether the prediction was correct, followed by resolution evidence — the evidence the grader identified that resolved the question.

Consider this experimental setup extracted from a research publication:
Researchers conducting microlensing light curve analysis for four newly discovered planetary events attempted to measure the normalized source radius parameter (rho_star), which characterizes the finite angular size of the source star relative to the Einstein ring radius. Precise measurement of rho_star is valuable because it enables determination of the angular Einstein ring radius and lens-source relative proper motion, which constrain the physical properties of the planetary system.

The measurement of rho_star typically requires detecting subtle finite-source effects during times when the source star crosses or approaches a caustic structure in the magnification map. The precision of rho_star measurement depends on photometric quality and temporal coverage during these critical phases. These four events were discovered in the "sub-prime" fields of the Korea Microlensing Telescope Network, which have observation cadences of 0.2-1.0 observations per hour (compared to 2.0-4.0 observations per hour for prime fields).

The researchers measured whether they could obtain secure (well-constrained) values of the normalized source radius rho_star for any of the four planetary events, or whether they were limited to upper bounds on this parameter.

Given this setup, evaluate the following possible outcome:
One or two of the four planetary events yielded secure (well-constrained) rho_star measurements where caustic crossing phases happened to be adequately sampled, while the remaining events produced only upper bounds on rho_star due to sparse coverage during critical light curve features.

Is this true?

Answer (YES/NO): NO